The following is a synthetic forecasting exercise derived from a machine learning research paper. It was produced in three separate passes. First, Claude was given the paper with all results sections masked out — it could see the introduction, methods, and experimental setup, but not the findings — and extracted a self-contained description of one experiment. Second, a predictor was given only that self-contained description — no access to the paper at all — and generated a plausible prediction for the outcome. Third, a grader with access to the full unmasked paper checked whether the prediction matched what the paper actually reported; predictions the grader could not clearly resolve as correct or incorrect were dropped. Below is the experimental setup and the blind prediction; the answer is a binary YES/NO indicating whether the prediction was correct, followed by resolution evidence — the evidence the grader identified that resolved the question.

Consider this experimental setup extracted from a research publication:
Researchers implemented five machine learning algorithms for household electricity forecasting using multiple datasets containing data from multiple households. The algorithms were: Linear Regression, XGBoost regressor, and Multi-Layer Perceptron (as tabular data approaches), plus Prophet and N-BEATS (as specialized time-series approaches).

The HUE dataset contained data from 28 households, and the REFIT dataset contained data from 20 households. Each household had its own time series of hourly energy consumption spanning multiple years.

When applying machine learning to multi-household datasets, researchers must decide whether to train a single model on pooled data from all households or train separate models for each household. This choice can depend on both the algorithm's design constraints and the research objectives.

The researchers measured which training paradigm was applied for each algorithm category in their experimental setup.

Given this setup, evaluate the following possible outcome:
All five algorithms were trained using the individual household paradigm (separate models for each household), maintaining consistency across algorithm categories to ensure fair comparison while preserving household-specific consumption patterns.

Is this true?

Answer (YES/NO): NO